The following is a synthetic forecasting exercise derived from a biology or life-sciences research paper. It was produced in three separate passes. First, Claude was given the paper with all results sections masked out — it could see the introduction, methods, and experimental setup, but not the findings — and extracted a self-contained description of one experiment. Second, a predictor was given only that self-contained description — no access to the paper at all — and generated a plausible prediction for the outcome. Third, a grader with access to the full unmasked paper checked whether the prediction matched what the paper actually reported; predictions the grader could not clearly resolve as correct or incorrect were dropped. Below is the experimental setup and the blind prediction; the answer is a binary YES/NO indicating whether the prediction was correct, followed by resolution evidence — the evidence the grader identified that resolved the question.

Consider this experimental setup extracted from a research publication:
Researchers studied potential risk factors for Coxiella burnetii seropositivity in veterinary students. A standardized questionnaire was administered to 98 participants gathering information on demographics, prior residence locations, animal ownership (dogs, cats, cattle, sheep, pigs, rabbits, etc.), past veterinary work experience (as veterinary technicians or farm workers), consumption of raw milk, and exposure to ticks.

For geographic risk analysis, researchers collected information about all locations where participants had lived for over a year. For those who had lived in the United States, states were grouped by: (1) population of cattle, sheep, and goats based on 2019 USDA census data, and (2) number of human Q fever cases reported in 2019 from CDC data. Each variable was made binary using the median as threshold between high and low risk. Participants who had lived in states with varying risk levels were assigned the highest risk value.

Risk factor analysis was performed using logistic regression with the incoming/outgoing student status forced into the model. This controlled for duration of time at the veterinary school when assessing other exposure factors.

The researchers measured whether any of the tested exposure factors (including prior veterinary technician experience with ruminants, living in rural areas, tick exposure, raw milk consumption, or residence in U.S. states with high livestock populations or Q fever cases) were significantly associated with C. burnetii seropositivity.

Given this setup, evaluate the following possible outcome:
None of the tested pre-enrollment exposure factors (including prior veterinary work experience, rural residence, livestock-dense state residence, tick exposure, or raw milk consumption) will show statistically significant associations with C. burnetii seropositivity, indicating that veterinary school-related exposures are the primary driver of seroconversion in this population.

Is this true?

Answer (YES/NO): NO